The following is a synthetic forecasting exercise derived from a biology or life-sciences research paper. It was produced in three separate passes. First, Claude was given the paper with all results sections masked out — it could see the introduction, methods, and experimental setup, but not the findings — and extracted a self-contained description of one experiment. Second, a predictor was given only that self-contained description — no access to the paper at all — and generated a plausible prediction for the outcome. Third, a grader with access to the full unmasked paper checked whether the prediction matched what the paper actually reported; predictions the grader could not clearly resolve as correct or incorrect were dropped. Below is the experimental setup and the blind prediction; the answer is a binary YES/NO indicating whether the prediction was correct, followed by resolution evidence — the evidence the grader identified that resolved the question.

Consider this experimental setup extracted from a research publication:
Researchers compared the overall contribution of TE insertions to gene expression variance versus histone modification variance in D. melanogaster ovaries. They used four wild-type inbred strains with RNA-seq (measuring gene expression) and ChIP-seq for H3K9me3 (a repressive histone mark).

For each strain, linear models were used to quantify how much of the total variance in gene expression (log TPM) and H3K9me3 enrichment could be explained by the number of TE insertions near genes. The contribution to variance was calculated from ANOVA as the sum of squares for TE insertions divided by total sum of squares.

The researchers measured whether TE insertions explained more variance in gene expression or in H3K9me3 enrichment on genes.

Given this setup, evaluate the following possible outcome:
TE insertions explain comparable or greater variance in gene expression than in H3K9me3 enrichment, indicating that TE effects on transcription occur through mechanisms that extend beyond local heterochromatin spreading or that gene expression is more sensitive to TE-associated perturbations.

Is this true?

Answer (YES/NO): YES